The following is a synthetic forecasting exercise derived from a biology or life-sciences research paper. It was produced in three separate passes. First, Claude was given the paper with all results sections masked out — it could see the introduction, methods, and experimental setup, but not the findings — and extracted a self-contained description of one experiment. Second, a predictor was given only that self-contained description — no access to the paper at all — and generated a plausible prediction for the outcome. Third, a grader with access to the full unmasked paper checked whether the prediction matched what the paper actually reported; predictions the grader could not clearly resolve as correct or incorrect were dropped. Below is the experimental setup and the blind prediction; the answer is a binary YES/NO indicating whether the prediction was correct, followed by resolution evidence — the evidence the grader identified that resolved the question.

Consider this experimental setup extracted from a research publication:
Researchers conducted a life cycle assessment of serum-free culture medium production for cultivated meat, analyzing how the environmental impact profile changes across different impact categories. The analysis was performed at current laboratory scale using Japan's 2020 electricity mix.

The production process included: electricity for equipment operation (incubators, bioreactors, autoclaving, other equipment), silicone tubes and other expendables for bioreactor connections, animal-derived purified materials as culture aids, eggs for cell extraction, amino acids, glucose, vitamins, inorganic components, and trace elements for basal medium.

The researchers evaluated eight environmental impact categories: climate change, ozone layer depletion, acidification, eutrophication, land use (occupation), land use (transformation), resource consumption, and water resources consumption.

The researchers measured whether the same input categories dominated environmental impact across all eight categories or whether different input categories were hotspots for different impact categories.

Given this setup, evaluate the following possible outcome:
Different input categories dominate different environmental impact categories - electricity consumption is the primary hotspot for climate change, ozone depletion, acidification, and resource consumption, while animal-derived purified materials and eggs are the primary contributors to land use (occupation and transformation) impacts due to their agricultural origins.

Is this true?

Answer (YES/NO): NO